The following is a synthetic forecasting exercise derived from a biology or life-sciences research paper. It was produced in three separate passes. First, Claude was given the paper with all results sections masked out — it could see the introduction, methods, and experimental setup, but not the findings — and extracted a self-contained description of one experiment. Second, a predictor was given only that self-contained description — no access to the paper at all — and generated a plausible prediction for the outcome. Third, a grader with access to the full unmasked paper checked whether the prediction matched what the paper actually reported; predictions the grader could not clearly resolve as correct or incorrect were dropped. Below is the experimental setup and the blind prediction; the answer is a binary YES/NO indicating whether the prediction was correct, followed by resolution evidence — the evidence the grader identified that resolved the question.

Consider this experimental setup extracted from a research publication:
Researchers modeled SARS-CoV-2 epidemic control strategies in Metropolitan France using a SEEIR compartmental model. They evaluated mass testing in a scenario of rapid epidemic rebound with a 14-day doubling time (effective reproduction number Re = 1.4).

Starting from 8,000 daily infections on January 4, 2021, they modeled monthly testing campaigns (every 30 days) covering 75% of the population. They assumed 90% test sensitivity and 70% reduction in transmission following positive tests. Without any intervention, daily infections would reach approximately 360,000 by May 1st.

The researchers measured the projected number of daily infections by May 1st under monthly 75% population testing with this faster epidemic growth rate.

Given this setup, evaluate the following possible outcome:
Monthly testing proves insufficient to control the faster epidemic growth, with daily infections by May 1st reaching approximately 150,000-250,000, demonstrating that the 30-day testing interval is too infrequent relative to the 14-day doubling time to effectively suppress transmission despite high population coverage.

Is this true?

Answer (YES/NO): NO